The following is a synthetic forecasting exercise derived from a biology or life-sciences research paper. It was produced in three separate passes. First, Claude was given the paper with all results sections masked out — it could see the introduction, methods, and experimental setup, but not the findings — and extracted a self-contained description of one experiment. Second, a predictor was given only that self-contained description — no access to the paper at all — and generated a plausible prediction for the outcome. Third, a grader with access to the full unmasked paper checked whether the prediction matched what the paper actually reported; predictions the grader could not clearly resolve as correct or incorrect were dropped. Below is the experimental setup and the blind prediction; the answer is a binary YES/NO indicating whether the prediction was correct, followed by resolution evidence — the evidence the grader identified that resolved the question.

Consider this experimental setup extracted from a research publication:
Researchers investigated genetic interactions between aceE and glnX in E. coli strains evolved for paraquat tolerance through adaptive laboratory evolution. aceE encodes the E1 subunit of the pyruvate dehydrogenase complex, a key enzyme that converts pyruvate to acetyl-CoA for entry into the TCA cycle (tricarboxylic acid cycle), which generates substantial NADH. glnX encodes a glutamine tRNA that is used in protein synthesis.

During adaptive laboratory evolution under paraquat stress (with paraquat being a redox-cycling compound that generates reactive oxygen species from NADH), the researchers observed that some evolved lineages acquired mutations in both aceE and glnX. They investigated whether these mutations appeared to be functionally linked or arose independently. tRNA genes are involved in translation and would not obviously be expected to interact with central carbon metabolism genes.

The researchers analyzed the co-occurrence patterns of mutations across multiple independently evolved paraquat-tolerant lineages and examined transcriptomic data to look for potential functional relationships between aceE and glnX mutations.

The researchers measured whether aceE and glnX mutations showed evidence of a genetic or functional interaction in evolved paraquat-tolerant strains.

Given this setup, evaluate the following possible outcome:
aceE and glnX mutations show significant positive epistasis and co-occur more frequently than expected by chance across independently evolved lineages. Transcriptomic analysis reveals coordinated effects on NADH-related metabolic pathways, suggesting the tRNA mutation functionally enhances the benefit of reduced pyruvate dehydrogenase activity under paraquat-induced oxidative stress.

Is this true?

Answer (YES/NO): NO